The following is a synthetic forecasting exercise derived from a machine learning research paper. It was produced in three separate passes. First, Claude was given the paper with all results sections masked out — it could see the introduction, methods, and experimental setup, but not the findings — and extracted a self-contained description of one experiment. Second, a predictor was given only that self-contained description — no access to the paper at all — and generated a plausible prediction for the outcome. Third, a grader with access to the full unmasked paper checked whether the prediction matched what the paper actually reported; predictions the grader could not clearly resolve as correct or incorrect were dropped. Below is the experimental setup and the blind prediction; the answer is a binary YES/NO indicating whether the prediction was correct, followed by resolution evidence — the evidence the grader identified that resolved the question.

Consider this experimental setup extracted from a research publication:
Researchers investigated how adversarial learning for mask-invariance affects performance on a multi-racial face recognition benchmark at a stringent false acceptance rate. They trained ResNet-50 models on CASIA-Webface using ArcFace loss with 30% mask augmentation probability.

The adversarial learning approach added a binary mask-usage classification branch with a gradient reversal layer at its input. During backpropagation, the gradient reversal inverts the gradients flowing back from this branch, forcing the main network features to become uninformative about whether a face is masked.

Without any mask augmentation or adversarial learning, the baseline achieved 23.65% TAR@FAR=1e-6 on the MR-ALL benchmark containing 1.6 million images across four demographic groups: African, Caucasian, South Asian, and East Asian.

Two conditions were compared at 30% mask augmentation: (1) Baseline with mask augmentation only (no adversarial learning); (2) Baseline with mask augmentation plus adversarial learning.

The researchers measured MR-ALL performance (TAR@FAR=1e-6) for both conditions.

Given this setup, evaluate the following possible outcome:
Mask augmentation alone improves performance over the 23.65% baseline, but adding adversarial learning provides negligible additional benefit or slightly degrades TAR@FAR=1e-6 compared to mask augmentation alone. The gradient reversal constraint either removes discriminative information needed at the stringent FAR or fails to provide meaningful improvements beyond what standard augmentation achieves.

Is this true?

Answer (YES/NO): YES